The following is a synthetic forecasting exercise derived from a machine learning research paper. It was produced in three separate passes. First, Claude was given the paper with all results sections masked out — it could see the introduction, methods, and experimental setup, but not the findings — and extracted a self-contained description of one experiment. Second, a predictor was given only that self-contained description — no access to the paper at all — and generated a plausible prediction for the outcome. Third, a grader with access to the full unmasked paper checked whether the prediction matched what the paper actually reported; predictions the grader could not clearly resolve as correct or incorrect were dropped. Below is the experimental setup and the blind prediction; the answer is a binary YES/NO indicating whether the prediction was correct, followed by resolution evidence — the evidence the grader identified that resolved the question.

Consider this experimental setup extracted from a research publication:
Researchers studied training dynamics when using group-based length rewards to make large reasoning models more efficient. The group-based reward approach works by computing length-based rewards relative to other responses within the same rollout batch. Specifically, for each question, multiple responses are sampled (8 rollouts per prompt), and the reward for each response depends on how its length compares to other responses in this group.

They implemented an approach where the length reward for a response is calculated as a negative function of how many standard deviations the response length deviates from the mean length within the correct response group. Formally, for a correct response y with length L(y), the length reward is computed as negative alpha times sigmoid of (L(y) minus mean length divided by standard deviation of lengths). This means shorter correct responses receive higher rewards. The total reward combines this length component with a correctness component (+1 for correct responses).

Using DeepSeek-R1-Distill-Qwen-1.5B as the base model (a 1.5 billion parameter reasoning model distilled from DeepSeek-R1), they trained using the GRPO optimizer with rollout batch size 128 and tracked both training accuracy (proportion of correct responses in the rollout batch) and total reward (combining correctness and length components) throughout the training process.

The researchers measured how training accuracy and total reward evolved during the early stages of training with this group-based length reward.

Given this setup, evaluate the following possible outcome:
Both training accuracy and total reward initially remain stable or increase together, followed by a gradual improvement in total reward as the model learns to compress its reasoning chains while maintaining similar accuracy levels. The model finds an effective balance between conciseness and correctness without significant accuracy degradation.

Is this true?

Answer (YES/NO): NO